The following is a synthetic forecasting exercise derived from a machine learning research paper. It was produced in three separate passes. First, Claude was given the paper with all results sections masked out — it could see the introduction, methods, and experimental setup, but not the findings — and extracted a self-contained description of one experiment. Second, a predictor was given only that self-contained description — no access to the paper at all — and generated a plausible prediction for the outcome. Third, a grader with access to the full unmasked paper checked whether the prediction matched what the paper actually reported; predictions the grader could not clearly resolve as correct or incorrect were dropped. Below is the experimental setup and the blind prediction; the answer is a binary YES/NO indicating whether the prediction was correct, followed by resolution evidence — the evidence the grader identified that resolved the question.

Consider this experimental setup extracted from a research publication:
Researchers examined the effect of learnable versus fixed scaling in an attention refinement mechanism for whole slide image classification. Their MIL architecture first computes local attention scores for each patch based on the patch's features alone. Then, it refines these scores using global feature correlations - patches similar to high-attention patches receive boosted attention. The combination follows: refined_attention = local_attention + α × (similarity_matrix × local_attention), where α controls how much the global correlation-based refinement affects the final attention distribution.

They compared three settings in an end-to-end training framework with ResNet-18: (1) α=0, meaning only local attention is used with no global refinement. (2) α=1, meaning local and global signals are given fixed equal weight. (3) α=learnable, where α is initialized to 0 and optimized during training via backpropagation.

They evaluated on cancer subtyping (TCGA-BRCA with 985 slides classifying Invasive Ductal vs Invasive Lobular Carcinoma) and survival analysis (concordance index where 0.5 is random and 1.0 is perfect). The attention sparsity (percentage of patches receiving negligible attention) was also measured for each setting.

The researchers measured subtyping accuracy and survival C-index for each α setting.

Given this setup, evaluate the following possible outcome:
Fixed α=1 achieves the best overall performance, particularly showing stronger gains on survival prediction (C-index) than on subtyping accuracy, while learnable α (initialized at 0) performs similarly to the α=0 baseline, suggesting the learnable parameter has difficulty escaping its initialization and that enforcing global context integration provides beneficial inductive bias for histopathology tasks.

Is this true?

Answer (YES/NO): NO